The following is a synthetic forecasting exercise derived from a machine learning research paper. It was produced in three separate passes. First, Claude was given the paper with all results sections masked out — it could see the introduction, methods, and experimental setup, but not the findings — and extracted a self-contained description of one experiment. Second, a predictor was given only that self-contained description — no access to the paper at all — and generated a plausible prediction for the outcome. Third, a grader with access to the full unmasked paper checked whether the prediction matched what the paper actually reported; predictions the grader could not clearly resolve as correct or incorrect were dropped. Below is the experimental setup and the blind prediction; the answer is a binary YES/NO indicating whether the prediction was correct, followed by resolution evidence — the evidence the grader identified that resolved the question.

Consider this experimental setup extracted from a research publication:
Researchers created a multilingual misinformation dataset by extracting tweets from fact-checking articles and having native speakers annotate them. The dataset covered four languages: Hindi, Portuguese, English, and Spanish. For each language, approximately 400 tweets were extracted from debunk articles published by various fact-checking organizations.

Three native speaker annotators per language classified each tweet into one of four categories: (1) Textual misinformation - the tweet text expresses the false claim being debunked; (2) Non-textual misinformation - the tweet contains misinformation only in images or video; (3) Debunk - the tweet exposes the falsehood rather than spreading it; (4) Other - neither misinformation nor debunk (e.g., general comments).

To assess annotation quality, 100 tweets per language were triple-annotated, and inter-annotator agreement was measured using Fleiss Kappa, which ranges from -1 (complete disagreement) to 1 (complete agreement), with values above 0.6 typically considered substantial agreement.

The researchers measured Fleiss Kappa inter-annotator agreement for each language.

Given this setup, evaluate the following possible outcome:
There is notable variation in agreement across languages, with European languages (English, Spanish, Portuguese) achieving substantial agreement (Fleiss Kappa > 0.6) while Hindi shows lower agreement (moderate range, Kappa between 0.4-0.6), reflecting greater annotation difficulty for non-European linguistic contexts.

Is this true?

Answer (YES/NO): NO